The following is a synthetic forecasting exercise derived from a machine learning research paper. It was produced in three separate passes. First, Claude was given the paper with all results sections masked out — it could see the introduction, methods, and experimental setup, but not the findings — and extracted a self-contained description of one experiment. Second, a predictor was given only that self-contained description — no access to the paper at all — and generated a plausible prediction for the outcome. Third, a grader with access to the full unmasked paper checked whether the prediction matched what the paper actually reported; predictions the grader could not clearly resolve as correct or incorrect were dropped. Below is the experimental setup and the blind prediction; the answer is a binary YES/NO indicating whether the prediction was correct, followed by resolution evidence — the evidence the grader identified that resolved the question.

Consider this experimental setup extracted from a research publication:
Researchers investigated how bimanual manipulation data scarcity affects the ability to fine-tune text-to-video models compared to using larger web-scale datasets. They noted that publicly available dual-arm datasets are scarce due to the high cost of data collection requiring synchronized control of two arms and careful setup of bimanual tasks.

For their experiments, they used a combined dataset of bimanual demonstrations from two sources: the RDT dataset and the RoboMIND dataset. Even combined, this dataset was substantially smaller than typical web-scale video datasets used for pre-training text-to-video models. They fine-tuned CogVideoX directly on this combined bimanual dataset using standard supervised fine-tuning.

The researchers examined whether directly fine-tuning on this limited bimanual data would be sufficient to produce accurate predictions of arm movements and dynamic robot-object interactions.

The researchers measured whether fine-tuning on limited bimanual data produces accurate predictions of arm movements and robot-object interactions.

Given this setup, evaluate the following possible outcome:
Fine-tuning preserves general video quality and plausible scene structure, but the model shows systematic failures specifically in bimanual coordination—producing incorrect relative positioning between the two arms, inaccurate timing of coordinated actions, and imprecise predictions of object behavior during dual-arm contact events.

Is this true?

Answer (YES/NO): NO